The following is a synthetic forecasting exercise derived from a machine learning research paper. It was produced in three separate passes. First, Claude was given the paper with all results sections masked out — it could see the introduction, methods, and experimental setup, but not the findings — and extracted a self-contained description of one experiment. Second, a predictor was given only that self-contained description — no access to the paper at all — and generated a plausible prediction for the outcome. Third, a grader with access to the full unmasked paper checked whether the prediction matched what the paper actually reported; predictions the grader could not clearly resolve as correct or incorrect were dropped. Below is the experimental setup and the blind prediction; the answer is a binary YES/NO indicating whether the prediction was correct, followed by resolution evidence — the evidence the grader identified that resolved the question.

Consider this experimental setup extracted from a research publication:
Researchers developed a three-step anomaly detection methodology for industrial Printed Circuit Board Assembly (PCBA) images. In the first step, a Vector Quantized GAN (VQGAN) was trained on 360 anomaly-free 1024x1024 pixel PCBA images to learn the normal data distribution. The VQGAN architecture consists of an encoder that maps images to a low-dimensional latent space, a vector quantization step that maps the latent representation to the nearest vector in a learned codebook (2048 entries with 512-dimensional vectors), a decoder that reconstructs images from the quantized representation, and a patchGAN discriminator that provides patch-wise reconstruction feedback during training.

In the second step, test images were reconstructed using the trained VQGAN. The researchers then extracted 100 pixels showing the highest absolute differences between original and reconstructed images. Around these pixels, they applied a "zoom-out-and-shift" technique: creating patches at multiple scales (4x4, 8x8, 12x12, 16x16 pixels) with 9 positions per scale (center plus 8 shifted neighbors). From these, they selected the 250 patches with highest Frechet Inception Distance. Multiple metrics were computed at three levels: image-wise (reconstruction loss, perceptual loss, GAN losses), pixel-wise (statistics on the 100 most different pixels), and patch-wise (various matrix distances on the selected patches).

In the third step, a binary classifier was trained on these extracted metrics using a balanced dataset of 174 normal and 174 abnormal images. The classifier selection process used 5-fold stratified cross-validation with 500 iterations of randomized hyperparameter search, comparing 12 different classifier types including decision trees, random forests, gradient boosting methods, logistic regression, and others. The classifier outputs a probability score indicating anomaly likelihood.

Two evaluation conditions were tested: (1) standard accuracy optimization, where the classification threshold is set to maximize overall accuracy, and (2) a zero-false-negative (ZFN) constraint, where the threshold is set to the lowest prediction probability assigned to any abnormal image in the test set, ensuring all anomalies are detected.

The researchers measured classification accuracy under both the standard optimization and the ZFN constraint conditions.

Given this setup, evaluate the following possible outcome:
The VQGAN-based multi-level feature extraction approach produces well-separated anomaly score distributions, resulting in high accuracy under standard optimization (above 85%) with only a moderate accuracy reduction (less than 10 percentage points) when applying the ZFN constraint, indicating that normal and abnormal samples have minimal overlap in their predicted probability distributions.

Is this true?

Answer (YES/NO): YES